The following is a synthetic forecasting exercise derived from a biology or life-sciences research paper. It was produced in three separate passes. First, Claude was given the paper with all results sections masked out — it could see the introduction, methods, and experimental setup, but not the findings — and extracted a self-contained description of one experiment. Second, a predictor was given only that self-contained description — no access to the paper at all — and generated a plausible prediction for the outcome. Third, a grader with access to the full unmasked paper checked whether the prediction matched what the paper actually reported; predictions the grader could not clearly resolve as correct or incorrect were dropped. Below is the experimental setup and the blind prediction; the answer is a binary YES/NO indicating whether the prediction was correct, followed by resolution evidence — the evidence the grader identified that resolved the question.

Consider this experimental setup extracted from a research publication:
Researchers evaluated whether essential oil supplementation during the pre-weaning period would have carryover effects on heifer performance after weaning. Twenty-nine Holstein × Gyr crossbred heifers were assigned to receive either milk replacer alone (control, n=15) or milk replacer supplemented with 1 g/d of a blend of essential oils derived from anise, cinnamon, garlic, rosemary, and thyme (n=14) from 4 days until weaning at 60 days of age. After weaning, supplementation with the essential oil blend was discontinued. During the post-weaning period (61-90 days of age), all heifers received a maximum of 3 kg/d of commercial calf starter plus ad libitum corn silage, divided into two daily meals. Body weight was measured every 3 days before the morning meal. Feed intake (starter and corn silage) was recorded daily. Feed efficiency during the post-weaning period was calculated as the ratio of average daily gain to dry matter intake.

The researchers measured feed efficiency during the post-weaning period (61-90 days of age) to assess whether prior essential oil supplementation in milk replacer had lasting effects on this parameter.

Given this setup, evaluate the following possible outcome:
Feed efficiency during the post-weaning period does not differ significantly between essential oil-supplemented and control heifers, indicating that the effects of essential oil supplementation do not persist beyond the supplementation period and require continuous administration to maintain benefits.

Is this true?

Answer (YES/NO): YES